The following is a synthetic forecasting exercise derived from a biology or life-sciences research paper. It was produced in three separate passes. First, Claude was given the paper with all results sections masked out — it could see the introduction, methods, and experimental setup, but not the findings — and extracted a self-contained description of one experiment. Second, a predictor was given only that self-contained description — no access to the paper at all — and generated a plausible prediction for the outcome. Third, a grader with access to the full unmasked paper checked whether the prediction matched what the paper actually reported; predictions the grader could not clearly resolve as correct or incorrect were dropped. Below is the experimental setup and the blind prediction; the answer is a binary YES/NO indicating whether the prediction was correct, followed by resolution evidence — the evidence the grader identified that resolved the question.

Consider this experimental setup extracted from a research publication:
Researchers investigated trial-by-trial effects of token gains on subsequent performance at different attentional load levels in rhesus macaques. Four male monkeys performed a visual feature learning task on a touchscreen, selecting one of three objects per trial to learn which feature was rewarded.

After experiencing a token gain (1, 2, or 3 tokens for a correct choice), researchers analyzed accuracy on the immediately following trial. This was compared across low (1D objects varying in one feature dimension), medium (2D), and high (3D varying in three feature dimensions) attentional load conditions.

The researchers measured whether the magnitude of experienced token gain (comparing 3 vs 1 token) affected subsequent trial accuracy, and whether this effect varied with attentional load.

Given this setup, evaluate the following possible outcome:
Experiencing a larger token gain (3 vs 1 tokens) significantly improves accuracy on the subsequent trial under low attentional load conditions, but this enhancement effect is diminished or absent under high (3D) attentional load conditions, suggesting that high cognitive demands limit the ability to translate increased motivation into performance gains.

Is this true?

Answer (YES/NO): YES